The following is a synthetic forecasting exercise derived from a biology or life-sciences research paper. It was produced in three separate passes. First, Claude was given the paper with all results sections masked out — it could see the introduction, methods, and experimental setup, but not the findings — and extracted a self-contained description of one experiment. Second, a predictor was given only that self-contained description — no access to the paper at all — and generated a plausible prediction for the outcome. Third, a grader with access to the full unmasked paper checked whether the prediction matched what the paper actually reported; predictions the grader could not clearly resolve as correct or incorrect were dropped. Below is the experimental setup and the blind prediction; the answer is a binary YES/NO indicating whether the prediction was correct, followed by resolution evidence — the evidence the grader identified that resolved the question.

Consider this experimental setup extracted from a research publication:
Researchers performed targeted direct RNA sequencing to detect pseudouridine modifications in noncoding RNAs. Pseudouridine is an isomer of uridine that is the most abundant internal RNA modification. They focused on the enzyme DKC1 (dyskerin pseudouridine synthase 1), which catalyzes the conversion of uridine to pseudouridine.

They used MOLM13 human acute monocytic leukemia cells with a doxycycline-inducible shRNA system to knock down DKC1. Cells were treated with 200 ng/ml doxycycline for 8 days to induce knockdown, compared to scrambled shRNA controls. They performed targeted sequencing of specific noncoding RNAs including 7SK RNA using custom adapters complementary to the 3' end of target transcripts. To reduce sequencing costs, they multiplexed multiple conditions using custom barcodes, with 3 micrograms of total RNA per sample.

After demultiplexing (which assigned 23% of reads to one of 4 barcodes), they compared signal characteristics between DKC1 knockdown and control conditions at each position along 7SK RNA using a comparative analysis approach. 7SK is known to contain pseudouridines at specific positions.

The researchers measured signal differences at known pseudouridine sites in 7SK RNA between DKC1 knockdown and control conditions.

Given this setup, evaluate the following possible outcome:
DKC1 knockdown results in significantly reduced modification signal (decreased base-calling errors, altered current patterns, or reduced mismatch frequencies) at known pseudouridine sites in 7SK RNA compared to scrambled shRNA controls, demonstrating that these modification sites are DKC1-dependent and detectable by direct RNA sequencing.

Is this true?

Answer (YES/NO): NO